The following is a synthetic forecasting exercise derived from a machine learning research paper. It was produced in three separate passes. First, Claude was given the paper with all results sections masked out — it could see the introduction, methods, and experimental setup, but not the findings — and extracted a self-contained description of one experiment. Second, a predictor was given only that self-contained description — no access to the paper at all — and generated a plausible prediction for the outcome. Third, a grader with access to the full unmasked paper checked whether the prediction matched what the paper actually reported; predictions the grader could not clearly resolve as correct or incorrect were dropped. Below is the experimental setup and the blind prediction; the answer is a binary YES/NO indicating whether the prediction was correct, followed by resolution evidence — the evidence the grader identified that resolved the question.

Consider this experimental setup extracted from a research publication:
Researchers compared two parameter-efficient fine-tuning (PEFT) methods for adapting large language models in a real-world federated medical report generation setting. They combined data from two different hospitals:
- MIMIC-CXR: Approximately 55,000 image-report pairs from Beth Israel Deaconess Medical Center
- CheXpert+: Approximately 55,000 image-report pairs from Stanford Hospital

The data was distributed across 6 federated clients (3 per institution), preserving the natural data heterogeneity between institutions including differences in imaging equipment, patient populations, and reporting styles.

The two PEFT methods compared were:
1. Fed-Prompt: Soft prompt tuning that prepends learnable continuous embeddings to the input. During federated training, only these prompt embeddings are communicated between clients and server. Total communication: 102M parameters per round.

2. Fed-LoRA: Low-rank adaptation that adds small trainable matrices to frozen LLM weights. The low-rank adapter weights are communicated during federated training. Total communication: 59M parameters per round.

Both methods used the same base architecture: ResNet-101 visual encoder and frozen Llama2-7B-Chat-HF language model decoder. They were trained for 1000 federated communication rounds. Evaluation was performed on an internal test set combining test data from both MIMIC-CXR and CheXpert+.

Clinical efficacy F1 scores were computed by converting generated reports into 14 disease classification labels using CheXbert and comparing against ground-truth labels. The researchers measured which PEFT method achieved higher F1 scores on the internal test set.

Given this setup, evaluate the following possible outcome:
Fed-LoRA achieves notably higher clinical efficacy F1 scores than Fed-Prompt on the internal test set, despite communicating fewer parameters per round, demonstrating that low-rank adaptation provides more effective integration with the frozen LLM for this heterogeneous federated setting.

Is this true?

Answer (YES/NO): YES